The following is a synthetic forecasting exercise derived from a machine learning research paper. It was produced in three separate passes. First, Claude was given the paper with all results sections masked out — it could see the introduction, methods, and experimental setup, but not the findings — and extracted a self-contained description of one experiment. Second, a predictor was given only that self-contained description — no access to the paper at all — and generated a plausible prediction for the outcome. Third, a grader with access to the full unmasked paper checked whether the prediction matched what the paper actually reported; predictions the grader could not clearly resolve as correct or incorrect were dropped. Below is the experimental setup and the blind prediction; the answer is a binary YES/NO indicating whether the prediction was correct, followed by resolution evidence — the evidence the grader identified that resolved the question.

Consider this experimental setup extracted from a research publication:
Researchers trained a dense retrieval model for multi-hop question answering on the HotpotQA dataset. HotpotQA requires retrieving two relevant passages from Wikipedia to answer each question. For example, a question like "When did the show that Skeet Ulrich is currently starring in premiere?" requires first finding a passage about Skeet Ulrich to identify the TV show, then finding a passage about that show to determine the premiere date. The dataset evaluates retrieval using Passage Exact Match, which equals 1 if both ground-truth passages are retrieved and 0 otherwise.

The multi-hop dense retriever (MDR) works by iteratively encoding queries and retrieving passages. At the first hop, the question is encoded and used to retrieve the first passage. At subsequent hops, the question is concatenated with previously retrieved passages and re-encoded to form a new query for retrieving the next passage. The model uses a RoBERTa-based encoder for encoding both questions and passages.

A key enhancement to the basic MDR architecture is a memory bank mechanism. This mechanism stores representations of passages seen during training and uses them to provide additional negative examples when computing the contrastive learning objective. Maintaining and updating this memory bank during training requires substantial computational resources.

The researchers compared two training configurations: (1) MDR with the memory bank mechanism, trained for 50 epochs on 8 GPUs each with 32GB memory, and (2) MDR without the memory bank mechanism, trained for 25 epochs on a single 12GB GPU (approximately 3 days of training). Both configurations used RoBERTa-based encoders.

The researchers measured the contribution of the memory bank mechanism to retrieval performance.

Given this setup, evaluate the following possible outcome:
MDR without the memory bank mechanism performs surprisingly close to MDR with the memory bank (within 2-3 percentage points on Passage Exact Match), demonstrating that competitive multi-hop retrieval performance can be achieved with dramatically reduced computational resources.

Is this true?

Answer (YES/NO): NO